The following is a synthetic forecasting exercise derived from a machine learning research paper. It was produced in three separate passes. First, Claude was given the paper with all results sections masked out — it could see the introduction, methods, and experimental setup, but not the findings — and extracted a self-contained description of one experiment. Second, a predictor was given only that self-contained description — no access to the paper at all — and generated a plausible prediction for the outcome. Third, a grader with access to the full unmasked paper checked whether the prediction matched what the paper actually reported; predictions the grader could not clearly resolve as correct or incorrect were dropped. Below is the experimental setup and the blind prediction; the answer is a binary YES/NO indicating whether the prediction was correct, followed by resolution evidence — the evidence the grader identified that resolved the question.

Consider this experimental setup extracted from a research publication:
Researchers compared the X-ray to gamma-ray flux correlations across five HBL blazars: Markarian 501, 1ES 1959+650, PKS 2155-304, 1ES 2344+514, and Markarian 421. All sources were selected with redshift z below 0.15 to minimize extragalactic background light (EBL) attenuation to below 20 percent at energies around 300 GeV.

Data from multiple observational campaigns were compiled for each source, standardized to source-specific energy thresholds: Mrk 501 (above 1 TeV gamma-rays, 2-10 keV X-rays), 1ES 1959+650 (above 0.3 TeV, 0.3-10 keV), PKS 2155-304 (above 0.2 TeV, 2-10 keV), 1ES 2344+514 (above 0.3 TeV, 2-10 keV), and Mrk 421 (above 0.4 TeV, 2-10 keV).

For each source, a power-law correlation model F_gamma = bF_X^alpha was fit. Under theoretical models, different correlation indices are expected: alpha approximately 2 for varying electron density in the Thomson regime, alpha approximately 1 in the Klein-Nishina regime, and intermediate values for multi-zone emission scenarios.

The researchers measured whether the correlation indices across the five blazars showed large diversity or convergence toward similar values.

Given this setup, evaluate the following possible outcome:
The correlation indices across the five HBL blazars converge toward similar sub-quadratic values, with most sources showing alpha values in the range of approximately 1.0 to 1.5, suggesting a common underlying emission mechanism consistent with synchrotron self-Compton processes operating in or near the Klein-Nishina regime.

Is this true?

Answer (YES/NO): NO